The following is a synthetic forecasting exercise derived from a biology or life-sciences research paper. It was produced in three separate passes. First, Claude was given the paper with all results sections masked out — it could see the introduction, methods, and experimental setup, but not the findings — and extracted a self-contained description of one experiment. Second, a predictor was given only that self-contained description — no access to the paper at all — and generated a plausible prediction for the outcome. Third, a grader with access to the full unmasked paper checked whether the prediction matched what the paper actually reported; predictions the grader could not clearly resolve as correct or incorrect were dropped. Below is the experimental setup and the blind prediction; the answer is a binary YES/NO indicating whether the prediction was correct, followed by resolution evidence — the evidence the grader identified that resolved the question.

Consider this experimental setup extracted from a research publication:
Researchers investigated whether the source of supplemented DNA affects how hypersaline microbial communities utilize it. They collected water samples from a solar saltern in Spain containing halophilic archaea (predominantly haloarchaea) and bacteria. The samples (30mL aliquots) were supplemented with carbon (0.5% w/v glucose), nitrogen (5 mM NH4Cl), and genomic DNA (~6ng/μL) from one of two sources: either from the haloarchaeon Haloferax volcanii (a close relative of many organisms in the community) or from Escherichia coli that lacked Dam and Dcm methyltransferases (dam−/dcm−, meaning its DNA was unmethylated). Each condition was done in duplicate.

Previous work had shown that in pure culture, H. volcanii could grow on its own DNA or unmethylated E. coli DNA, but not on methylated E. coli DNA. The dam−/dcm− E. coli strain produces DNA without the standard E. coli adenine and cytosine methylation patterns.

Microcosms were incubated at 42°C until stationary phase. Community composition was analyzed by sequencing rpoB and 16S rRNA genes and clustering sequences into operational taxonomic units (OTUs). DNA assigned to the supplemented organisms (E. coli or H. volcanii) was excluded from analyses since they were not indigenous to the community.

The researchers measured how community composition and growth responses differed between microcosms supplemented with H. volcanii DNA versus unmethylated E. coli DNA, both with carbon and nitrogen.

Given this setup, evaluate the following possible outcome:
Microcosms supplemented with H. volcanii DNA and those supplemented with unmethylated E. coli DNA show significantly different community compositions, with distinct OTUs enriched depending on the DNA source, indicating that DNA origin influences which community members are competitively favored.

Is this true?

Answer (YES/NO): NO